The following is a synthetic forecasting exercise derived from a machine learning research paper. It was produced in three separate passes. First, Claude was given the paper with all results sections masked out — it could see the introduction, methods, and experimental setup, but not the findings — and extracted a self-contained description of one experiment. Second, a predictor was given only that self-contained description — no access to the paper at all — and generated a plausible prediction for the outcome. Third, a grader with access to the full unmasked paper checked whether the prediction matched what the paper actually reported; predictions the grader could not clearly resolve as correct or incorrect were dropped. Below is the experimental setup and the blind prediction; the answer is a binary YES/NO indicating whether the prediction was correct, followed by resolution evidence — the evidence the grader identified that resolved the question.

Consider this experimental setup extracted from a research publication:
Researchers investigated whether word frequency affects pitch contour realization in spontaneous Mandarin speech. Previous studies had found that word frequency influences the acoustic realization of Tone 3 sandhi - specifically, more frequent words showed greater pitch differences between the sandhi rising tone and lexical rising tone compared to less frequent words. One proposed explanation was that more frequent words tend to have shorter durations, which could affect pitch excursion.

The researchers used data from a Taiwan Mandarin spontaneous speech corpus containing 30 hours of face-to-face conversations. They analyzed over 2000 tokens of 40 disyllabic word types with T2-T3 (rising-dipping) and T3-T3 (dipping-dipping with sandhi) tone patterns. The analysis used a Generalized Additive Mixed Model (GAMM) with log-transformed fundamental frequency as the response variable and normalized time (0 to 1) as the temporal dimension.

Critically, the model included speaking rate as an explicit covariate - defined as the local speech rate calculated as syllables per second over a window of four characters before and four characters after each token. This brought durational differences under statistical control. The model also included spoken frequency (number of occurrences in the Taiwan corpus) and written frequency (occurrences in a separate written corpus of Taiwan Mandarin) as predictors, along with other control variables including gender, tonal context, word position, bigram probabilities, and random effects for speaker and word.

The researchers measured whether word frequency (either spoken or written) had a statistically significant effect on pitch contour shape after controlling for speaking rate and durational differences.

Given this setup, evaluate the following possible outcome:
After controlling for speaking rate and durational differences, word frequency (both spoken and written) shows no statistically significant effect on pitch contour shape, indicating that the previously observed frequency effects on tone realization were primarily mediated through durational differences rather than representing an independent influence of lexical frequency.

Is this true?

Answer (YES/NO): NO